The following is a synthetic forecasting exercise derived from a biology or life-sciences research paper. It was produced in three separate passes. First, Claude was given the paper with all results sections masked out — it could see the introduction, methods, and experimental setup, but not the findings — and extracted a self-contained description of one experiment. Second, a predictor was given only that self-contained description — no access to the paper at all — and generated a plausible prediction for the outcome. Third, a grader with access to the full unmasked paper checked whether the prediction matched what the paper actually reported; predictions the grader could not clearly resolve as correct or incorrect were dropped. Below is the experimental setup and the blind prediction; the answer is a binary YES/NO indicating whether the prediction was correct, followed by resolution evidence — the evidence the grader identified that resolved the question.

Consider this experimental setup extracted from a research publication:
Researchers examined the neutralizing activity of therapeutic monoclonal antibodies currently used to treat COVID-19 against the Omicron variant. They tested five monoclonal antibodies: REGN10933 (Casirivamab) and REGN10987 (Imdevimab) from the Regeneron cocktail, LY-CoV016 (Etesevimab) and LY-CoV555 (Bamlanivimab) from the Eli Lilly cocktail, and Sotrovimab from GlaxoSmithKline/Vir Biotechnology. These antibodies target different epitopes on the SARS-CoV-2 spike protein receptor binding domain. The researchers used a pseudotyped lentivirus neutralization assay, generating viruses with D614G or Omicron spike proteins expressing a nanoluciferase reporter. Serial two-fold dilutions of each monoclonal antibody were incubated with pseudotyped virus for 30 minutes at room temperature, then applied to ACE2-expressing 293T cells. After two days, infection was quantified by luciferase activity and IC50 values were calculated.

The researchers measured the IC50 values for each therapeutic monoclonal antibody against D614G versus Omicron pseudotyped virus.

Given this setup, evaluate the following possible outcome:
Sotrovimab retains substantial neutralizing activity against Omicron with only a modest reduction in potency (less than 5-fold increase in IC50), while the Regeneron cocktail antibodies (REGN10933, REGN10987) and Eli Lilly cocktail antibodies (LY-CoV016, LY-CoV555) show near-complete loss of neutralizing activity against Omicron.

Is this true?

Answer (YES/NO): NO